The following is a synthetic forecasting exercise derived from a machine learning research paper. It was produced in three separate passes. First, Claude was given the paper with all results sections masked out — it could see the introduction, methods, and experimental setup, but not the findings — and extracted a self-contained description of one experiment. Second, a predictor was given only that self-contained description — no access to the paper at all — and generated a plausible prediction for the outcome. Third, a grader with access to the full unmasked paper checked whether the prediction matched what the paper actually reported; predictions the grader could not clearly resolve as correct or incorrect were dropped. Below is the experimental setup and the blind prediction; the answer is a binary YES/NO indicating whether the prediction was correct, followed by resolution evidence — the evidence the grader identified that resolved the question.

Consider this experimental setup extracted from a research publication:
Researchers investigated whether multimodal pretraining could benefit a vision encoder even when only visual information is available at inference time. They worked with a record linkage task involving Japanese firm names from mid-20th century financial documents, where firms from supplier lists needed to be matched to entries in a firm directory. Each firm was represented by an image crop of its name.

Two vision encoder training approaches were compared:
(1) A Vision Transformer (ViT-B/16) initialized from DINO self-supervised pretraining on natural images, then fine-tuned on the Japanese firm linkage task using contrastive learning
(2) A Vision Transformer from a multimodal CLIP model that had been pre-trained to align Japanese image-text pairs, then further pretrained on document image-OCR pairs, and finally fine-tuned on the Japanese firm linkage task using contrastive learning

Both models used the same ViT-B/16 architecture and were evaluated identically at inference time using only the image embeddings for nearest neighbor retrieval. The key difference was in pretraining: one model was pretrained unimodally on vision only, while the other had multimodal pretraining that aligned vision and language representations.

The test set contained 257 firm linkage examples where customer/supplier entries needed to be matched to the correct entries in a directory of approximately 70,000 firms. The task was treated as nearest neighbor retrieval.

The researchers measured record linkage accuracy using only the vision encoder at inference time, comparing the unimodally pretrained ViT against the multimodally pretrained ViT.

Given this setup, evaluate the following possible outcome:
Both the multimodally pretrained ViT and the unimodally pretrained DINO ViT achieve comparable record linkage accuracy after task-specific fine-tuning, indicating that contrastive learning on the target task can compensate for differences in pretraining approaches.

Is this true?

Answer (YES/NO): NO